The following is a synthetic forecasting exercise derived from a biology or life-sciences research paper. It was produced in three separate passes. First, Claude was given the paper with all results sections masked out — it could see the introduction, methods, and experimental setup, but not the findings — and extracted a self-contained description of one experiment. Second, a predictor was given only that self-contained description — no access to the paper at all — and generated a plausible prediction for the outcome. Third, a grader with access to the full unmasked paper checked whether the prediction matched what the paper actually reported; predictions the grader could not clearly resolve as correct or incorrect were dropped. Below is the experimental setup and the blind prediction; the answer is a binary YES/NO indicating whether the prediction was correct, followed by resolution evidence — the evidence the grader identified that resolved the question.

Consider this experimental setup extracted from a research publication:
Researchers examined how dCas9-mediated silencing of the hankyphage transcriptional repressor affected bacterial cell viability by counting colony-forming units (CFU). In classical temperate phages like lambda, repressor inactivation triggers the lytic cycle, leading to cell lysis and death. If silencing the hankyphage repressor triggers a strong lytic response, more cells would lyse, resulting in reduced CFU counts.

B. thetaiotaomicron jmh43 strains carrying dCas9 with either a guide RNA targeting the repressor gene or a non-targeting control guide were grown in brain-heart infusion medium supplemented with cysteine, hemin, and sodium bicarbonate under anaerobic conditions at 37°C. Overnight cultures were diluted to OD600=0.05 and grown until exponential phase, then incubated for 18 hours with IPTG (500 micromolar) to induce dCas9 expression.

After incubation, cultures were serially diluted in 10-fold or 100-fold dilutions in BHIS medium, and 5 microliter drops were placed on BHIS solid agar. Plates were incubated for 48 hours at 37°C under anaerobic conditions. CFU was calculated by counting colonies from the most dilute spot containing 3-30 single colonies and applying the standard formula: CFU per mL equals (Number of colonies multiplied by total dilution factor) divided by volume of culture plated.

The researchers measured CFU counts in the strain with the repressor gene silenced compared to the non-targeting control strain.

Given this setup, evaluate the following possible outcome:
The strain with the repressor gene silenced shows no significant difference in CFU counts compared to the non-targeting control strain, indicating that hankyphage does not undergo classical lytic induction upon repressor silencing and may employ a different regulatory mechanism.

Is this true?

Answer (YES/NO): NO